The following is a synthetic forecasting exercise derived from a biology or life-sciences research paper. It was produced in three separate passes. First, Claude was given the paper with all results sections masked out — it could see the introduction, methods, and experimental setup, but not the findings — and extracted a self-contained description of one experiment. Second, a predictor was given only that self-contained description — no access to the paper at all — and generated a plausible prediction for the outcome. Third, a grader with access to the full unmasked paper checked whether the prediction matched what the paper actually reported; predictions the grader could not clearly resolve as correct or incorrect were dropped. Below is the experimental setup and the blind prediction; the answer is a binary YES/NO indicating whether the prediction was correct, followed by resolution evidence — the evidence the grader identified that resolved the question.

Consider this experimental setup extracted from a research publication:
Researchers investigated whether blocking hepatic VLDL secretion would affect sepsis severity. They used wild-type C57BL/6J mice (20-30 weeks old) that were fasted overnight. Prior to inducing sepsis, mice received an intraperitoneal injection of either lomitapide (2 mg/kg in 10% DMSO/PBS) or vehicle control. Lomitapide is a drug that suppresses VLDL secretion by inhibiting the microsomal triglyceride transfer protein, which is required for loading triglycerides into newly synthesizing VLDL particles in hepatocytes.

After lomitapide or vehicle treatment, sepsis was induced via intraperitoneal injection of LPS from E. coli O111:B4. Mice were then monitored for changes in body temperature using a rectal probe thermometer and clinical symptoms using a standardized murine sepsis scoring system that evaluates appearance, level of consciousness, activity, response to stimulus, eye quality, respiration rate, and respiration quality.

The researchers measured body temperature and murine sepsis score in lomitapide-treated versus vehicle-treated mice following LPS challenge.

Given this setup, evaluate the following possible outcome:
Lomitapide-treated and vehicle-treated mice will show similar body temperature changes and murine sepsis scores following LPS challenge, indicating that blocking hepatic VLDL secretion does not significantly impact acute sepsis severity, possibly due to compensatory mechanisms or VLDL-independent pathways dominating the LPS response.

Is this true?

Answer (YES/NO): NO